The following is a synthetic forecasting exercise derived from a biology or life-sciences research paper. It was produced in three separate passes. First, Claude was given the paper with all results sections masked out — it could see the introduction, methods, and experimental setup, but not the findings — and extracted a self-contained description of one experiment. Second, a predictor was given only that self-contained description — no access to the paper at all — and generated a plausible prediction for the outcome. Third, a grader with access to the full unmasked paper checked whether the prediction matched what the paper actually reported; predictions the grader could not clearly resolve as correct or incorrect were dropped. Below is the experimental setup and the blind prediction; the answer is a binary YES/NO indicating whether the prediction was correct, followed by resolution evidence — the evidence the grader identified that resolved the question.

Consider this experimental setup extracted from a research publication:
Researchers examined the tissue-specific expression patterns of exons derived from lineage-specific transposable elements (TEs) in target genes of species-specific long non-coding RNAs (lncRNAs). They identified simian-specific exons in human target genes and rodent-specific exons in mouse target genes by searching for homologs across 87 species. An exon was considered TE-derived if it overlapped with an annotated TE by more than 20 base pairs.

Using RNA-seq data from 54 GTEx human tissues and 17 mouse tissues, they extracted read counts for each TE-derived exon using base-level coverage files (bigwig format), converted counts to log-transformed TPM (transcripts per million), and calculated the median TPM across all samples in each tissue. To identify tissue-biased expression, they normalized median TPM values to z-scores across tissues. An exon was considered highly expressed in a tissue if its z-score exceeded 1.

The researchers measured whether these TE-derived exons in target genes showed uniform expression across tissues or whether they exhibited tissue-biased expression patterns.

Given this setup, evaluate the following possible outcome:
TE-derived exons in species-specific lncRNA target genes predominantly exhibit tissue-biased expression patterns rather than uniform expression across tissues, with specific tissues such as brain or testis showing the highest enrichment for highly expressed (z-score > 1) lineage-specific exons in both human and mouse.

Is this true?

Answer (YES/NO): NO